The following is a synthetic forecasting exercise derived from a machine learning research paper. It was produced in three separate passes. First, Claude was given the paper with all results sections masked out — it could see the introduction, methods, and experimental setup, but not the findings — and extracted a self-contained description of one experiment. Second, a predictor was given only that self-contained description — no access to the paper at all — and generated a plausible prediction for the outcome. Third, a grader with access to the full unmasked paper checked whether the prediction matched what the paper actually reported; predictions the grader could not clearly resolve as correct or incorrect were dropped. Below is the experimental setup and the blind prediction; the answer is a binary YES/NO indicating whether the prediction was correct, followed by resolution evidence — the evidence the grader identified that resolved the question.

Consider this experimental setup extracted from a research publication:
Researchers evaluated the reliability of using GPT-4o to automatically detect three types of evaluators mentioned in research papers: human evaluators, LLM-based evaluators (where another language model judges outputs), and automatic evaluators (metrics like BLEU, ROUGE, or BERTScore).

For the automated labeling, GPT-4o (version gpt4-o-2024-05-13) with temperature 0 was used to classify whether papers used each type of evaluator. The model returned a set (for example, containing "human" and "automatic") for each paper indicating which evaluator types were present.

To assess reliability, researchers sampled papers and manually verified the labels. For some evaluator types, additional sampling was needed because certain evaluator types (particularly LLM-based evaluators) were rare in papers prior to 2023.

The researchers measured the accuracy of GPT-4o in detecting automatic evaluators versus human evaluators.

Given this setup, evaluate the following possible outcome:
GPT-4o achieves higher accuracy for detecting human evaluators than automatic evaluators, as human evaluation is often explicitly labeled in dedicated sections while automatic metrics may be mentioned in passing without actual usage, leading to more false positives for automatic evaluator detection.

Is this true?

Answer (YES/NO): NO